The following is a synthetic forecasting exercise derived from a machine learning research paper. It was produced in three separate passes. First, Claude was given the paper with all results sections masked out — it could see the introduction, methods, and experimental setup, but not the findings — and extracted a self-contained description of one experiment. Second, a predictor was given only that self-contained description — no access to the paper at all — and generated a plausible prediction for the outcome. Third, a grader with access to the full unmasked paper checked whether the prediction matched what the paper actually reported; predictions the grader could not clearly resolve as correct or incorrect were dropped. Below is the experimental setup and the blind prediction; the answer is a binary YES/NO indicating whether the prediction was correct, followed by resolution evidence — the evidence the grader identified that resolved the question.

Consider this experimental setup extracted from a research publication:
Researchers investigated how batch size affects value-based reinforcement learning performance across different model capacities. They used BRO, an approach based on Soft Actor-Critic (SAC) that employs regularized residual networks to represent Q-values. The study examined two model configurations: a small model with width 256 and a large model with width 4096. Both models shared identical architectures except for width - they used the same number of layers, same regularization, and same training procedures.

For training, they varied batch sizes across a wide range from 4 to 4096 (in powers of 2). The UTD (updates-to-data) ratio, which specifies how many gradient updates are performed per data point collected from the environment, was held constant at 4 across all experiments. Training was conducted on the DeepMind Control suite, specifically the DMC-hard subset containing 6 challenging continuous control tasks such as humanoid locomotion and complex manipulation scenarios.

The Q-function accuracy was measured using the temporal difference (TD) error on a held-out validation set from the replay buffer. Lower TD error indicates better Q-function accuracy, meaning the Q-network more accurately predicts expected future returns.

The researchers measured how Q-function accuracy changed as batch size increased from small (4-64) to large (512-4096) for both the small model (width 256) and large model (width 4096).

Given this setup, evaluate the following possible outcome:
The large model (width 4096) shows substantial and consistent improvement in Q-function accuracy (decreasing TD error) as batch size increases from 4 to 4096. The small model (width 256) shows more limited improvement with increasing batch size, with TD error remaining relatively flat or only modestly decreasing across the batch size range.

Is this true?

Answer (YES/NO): NO